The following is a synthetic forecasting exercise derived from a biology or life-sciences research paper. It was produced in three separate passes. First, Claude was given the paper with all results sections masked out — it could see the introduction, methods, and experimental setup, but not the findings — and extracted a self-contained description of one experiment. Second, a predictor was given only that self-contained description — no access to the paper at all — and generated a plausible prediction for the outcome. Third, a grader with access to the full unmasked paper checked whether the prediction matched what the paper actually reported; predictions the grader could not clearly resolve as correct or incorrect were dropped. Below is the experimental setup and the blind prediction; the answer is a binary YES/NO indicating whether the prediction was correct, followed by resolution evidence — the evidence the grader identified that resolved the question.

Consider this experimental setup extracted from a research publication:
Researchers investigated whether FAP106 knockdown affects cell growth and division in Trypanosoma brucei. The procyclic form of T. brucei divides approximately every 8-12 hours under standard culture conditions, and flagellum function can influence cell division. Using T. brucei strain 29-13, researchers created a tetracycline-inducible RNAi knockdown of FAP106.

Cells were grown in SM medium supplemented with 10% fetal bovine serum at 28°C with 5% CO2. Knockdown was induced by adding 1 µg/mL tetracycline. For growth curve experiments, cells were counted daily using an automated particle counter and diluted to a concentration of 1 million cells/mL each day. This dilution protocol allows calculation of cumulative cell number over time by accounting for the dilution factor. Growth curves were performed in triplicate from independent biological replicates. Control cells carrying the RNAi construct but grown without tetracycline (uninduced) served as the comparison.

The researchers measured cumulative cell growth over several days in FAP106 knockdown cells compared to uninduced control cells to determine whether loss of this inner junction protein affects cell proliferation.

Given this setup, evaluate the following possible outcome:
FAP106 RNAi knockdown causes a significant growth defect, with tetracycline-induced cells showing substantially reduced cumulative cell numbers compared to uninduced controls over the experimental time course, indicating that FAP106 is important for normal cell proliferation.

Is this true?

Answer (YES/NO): NO